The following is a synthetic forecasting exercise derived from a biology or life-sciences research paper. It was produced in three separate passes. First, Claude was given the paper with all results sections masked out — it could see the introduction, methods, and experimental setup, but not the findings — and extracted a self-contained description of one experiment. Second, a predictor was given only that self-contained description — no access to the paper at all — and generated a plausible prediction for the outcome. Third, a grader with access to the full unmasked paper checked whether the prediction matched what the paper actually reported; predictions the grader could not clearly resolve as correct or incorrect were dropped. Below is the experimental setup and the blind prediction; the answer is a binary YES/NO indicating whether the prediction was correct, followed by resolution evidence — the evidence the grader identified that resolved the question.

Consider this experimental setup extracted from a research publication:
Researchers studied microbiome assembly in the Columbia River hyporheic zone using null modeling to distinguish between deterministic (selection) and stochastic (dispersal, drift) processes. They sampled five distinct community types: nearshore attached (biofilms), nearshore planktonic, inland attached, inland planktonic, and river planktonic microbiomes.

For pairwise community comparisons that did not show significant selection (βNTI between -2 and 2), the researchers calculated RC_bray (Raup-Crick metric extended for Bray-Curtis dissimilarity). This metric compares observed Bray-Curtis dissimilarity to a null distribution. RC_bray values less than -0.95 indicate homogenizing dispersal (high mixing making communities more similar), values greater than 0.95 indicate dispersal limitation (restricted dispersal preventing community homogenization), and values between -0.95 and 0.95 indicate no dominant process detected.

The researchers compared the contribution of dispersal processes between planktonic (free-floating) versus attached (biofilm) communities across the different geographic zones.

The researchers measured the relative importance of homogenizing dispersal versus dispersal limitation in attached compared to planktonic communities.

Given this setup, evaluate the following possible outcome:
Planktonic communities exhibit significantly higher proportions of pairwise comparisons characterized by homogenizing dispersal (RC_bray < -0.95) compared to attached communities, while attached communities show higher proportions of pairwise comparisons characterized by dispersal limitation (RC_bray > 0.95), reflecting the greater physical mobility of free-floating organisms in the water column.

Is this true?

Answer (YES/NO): NO